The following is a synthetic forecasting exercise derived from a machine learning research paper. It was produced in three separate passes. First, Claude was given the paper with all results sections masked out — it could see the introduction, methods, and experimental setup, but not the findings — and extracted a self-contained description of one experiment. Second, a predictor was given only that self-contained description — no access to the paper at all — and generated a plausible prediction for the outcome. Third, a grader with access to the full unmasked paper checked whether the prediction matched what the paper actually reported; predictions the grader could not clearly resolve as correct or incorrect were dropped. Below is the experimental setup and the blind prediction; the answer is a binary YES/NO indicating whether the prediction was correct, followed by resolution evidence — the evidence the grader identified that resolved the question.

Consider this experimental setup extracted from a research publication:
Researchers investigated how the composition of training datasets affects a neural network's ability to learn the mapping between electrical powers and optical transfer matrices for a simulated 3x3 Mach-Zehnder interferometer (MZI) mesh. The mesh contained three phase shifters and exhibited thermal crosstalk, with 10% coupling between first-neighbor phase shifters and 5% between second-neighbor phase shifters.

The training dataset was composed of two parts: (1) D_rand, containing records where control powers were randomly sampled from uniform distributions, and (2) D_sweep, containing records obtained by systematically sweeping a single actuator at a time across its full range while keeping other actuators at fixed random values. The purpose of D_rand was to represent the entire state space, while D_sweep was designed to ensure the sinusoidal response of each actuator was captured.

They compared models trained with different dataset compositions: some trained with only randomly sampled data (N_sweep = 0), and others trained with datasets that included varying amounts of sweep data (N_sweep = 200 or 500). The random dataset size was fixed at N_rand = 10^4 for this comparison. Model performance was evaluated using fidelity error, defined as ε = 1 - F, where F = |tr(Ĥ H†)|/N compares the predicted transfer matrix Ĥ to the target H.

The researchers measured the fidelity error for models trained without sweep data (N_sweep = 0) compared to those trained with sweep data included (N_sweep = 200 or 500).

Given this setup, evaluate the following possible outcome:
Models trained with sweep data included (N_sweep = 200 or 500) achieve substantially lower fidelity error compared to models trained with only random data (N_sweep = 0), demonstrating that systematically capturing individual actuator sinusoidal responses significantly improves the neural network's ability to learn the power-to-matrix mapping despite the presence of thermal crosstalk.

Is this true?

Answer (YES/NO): NO